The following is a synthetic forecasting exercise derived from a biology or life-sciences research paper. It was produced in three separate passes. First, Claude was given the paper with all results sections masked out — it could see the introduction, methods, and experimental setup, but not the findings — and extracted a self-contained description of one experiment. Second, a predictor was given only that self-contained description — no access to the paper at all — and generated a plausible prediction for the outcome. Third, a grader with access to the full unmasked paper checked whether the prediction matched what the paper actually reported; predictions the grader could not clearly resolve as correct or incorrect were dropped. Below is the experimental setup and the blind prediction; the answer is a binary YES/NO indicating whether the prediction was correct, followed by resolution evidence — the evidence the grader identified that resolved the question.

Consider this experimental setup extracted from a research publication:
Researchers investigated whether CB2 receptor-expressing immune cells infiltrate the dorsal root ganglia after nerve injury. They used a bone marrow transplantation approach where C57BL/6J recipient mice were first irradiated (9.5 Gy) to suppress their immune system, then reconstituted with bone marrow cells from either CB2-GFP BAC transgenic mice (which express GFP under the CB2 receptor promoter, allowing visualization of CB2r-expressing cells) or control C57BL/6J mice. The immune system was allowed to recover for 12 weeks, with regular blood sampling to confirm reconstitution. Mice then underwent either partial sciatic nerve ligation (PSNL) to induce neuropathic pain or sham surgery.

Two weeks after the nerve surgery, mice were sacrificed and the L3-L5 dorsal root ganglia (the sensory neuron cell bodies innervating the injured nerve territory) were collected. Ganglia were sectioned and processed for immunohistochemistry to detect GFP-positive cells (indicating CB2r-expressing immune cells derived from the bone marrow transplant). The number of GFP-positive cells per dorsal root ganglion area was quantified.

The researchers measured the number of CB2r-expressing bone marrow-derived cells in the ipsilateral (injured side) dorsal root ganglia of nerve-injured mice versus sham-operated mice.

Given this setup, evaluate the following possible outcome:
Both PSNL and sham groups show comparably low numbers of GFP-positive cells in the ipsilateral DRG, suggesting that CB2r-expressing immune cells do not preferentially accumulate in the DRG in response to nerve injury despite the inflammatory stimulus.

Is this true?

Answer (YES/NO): NO